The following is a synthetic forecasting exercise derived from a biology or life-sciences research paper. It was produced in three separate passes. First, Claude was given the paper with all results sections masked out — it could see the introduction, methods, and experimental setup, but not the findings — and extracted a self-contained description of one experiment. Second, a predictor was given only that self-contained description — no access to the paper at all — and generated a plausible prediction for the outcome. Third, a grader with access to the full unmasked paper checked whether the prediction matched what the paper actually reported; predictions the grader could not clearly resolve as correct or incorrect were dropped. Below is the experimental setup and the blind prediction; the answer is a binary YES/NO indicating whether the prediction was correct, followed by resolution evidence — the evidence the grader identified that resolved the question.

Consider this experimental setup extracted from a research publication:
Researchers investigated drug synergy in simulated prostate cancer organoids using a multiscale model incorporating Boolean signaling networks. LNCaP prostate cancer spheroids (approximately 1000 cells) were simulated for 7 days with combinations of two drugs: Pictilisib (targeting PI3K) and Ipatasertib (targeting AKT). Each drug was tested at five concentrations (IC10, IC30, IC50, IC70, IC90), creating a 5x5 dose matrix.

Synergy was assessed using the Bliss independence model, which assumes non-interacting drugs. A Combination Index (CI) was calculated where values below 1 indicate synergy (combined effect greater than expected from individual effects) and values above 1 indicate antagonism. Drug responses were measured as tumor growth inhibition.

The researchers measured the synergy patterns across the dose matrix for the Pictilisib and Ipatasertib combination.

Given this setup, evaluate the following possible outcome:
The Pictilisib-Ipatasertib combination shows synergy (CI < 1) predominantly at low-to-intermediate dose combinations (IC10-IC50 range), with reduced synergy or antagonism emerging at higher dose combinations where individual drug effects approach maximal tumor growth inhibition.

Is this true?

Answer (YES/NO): NO